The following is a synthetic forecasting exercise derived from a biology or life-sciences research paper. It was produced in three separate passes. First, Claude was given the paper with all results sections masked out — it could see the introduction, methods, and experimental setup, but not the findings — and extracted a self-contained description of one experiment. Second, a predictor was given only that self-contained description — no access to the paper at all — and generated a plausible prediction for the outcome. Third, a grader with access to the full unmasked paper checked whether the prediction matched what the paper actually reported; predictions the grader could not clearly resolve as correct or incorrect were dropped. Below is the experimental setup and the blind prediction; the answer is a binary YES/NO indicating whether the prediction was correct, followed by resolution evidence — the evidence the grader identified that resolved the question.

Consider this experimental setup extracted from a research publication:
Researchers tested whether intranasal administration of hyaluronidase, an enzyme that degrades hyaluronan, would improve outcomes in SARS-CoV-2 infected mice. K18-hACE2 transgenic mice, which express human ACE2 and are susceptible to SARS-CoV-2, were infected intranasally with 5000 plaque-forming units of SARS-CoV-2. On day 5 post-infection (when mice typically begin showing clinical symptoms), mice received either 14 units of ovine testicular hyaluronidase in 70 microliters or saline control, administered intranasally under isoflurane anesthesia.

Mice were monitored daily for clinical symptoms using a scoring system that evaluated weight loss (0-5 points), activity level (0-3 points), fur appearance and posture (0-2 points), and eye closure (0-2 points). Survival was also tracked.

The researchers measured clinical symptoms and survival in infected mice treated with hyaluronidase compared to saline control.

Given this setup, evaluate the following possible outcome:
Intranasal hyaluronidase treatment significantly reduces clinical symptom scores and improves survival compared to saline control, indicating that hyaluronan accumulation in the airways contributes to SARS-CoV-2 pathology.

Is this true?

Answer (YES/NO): NO